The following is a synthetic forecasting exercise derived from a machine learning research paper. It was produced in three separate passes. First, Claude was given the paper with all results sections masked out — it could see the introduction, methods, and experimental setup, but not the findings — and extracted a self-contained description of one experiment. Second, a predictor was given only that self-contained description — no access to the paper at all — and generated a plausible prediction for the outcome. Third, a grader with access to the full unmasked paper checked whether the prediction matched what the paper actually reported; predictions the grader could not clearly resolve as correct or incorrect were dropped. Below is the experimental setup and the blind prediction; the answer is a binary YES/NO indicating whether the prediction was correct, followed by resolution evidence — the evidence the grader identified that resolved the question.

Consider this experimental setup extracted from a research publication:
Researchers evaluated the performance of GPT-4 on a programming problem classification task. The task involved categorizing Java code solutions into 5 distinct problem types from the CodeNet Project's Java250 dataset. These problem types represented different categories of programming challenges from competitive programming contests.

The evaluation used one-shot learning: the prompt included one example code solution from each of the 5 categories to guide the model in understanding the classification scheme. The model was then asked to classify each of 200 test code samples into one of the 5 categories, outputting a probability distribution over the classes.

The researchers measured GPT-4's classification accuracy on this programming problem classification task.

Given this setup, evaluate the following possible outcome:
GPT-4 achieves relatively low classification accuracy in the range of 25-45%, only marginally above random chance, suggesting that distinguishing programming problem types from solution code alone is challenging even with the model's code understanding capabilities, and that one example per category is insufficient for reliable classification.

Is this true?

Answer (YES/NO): NO